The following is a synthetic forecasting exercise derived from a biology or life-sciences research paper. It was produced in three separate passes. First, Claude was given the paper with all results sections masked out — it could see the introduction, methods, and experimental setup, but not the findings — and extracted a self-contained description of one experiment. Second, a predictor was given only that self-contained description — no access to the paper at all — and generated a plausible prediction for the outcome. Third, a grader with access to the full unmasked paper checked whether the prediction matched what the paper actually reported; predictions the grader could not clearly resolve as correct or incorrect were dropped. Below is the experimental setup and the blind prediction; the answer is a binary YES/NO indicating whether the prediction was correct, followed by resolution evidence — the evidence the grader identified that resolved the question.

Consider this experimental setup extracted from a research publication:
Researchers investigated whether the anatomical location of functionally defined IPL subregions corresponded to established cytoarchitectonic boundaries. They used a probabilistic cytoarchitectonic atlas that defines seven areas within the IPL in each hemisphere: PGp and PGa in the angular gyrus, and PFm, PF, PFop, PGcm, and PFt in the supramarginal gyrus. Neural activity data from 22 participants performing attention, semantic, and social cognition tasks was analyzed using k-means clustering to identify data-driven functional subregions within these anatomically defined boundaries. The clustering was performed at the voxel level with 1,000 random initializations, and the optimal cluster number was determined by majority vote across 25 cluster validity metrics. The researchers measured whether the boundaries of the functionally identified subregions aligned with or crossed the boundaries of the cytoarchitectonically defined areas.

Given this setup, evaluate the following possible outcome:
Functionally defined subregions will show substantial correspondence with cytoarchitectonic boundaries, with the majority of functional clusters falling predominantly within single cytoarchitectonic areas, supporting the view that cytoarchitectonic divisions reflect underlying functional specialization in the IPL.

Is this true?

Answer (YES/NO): NO